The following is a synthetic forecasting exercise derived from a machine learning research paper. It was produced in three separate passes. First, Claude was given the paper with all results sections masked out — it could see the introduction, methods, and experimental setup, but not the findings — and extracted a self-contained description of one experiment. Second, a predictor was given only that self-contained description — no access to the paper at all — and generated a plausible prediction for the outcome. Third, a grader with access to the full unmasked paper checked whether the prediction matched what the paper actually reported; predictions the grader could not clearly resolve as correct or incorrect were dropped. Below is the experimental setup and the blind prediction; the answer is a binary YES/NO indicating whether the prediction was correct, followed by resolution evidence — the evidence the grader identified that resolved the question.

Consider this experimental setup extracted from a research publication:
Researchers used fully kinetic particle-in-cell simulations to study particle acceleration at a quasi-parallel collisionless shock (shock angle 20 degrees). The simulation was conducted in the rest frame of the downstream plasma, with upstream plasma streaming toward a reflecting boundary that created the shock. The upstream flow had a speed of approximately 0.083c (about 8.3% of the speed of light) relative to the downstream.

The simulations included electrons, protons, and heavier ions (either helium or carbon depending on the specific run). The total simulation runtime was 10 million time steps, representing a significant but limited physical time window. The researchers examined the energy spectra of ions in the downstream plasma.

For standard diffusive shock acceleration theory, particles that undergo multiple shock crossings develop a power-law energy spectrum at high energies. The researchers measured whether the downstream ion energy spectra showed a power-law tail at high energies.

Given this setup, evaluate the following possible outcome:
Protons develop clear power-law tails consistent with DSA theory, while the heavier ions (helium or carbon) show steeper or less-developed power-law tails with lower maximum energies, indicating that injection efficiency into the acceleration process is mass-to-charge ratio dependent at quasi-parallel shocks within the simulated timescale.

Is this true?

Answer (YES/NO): NO